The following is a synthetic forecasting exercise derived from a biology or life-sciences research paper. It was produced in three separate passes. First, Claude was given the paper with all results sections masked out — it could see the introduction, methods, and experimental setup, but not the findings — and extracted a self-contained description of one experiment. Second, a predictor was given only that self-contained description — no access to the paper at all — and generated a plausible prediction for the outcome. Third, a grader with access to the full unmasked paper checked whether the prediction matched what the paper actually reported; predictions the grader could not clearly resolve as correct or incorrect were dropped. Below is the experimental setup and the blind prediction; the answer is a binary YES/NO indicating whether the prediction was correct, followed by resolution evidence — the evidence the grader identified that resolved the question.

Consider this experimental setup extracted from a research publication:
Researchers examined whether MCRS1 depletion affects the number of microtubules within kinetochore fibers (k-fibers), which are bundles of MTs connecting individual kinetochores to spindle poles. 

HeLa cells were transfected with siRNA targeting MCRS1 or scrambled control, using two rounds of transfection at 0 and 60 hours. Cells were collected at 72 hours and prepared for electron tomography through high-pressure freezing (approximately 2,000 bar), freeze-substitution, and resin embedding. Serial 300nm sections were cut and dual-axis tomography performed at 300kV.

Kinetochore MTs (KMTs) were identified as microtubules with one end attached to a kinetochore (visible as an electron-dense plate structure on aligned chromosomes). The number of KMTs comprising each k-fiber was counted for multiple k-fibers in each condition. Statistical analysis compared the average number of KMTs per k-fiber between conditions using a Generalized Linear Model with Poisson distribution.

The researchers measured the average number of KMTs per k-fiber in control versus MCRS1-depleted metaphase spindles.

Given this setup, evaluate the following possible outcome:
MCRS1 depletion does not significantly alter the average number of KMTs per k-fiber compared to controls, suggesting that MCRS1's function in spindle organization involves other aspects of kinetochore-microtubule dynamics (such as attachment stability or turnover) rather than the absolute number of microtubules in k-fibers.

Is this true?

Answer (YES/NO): NO